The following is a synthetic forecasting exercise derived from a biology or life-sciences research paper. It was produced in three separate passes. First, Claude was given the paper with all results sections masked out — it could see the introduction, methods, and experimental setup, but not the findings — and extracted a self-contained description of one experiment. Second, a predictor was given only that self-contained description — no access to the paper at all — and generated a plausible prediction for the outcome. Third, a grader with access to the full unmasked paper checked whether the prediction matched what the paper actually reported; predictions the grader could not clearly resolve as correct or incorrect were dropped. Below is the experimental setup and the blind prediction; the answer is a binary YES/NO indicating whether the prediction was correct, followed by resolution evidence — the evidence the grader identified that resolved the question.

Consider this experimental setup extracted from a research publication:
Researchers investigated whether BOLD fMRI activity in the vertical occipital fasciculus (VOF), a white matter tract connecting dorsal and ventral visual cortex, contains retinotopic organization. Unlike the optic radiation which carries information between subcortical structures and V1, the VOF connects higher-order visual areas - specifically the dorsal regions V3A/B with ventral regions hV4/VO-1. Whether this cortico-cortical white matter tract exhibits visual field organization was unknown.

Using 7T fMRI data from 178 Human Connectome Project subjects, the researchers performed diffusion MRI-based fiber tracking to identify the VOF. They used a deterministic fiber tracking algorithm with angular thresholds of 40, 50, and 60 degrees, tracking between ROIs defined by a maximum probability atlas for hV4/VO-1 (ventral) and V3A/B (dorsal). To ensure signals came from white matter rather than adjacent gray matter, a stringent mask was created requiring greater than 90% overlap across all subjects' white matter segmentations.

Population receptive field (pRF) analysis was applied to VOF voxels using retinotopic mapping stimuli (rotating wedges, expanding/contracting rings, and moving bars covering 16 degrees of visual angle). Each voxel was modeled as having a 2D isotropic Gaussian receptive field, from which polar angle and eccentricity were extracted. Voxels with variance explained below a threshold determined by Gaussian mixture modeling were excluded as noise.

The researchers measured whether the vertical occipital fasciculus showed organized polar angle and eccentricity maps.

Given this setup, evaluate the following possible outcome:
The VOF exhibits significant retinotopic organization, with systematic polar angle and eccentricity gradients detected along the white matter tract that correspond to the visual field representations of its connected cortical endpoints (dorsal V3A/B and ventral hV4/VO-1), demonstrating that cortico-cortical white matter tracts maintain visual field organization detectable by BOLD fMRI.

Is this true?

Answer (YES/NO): YES